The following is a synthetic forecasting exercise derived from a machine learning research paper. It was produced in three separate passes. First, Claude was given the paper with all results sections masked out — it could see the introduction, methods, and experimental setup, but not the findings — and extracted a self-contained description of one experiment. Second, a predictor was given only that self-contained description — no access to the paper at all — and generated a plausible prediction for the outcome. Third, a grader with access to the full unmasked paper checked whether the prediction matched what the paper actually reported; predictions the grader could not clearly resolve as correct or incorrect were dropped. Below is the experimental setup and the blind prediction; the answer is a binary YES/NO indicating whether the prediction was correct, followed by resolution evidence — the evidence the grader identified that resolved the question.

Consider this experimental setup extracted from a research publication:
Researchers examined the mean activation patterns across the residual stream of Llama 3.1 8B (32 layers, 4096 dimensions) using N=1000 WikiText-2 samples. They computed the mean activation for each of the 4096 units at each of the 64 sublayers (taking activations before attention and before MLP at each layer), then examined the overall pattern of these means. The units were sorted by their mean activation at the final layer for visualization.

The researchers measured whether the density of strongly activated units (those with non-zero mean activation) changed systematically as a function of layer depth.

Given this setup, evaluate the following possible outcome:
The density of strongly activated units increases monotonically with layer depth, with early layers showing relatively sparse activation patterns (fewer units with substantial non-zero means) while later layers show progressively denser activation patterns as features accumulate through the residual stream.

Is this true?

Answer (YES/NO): YES